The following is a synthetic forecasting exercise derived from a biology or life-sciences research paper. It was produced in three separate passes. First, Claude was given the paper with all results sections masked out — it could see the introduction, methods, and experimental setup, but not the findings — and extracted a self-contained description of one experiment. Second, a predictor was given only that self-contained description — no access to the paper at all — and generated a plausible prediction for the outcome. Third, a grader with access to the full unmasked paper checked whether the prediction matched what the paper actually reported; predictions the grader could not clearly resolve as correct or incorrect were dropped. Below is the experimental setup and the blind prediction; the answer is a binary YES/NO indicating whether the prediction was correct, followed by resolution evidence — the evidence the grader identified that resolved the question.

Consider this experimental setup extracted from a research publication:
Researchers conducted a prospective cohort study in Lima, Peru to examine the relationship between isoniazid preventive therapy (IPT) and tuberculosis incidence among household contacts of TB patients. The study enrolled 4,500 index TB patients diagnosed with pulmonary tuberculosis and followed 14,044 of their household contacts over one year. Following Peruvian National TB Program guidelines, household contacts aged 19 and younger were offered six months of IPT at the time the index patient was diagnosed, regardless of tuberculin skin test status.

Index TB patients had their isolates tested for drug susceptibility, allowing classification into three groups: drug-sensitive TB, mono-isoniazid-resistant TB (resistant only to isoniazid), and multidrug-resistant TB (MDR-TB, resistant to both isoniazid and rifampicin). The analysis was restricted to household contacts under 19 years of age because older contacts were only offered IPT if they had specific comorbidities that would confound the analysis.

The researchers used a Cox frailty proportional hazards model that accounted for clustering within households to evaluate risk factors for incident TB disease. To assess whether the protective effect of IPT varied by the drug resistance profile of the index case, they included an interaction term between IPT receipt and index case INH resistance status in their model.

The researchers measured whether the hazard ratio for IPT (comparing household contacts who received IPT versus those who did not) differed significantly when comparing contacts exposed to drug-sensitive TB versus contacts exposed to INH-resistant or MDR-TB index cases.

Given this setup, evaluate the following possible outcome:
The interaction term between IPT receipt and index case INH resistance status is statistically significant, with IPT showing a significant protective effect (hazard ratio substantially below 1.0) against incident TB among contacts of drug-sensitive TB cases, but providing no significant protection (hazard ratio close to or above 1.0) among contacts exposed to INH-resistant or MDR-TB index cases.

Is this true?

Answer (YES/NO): NO